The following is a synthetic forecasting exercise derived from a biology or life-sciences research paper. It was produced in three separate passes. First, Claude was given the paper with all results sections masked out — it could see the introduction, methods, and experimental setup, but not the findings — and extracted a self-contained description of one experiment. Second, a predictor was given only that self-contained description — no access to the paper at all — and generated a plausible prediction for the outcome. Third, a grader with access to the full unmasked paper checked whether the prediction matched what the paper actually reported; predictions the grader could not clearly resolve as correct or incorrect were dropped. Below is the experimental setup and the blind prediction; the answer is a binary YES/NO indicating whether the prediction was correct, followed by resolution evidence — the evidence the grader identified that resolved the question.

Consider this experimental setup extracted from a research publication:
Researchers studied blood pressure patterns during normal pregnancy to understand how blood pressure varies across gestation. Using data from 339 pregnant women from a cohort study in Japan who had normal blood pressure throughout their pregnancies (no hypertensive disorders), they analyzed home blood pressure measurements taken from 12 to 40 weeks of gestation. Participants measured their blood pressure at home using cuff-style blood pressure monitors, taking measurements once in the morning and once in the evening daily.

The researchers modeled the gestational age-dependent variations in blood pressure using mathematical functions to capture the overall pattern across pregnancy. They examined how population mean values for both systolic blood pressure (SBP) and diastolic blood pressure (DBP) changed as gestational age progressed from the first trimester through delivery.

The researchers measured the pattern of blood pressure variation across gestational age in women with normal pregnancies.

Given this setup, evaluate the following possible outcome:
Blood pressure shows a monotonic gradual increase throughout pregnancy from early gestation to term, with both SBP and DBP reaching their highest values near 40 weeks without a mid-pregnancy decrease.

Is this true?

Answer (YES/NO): NO